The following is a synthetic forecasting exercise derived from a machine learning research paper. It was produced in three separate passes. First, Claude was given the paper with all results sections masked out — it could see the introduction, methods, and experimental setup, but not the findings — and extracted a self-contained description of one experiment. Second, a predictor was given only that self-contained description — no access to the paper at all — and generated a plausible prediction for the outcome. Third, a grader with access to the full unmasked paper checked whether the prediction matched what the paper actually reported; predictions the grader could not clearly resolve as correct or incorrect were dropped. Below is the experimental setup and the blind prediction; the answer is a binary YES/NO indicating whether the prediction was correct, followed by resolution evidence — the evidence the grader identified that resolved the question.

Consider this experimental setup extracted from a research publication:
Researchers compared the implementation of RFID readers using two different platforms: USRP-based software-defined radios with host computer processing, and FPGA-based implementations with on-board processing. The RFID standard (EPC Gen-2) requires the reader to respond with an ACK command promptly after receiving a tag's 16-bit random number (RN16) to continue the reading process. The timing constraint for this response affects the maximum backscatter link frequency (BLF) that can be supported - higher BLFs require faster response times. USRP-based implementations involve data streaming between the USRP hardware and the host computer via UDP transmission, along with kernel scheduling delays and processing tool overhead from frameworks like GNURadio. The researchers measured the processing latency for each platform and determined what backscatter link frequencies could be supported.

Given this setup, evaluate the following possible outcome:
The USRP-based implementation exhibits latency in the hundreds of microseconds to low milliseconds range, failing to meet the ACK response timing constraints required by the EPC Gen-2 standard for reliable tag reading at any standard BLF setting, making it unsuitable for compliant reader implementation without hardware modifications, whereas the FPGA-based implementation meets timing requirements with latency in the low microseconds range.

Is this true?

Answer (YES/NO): NO